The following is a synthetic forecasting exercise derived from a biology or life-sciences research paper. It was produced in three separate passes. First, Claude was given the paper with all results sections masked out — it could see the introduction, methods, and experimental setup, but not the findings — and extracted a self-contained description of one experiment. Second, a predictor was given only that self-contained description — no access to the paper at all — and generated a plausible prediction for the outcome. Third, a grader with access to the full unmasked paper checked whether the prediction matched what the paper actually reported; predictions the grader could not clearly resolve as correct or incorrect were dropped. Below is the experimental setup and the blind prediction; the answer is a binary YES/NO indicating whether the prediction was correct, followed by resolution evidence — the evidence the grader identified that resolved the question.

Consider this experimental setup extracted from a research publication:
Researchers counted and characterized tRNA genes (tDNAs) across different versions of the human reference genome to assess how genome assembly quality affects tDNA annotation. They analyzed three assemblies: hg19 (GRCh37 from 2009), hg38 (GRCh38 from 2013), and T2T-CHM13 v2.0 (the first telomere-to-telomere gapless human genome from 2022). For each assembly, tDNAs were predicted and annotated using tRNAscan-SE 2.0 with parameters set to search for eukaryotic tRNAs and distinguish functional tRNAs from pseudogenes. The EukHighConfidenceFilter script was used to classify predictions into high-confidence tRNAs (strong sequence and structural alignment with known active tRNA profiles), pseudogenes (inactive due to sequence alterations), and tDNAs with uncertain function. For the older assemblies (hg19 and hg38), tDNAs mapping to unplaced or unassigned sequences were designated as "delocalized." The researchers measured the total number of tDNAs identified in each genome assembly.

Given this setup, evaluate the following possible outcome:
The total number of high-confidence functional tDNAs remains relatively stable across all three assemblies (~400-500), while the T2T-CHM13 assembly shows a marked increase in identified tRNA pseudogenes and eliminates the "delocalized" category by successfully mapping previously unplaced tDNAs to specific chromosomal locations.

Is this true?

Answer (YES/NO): NO